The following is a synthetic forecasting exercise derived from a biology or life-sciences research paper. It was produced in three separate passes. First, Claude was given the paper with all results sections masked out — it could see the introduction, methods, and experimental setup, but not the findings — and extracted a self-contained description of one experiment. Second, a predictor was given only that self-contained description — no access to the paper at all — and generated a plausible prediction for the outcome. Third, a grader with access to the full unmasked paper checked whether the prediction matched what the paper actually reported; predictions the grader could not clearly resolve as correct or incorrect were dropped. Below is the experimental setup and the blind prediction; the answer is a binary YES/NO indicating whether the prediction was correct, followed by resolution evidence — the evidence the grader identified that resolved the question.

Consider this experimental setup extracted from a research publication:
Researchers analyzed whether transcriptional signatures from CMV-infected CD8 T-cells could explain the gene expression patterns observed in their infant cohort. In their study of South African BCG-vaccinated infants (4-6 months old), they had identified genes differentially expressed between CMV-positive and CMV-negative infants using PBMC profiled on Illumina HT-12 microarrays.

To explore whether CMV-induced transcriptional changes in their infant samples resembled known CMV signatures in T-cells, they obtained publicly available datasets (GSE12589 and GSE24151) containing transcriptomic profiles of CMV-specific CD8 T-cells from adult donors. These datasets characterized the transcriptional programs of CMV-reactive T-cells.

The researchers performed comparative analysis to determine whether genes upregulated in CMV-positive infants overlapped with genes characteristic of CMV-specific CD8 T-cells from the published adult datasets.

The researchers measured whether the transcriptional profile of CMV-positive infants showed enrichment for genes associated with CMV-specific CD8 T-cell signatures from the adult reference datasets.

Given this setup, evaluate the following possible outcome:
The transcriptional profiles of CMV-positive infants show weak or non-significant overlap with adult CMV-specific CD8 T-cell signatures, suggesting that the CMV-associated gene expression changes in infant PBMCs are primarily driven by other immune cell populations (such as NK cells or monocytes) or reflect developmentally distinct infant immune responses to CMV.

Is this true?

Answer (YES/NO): NO